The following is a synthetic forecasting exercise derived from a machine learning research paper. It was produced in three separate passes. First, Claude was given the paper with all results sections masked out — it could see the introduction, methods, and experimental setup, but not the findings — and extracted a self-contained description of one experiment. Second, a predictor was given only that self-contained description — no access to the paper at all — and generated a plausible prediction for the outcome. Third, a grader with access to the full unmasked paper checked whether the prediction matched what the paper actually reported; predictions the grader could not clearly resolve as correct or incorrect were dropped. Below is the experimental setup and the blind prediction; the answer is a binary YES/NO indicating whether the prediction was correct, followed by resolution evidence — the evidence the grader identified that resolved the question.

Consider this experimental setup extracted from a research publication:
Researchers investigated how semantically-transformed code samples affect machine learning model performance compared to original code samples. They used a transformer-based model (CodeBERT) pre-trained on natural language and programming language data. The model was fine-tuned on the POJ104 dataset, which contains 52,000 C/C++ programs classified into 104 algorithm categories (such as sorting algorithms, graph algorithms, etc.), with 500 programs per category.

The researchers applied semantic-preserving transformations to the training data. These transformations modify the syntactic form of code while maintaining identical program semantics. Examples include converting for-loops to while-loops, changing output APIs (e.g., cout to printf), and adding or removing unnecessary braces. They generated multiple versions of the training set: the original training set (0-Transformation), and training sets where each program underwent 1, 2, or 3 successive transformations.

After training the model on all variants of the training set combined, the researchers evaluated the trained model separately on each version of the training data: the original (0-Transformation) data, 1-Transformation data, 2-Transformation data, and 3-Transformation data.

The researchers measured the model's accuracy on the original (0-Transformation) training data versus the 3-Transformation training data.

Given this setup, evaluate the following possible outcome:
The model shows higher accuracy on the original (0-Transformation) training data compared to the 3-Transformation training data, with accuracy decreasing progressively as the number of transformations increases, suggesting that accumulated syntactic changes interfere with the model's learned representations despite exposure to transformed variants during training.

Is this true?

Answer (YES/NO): YES